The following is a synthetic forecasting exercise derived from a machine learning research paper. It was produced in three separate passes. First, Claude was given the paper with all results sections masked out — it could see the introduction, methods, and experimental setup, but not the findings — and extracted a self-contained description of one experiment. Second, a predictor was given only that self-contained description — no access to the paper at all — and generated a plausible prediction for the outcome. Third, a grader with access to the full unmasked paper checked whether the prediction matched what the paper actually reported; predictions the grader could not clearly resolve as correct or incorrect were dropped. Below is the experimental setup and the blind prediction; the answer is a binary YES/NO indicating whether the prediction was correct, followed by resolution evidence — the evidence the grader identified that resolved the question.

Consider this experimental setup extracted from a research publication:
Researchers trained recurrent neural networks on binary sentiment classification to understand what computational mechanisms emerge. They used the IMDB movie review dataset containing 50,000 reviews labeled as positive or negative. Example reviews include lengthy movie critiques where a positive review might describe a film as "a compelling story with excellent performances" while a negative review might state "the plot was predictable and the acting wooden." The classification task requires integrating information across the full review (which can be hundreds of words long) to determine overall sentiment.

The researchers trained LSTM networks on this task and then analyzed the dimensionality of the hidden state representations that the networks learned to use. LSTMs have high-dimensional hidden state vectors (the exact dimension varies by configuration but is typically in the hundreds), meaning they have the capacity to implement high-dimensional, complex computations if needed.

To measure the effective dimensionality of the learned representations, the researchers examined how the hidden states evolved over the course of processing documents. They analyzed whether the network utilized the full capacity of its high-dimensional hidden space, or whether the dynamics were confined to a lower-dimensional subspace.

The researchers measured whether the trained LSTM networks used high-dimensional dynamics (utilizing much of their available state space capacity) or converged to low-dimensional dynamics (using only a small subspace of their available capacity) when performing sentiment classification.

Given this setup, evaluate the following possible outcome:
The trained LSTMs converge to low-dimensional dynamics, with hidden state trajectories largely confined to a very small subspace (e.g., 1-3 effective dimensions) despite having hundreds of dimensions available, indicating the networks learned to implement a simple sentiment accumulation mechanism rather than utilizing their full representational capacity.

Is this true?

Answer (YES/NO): YES